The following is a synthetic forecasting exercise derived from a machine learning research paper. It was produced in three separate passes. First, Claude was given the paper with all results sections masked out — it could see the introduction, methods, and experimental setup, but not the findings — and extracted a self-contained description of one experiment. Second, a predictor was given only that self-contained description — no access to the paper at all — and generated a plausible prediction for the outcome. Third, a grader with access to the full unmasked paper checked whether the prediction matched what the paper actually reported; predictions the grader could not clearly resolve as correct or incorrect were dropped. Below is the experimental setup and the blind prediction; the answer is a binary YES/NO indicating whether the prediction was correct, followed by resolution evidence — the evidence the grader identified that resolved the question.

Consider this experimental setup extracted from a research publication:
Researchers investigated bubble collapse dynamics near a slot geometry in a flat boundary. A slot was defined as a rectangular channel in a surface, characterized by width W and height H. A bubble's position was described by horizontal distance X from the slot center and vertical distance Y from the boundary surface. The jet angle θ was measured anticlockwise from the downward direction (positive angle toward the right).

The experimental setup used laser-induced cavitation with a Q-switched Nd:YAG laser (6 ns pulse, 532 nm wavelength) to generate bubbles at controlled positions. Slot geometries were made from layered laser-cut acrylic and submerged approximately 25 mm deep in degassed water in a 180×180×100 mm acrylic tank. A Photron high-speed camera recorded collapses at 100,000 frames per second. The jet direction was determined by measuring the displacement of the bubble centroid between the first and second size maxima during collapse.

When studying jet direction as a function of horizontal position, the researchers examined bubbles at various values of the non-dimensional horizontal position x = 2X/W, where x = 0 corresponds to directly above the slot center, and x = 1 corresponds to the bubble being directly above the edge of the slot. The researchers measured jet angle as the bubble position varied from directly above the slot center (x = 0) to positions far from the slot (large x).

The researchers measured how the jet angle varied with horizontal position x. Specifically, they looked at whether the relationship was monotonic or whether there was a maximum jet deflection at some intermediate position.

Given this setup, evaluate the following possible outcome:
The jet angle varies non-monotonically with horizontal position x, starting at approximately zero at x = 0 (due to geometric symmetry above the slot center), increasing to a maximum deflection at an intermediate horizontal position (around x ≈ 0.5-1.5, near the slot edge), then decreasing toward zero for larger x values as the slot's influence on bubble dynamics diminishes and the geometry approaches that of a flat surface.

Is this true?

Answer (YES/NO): YES